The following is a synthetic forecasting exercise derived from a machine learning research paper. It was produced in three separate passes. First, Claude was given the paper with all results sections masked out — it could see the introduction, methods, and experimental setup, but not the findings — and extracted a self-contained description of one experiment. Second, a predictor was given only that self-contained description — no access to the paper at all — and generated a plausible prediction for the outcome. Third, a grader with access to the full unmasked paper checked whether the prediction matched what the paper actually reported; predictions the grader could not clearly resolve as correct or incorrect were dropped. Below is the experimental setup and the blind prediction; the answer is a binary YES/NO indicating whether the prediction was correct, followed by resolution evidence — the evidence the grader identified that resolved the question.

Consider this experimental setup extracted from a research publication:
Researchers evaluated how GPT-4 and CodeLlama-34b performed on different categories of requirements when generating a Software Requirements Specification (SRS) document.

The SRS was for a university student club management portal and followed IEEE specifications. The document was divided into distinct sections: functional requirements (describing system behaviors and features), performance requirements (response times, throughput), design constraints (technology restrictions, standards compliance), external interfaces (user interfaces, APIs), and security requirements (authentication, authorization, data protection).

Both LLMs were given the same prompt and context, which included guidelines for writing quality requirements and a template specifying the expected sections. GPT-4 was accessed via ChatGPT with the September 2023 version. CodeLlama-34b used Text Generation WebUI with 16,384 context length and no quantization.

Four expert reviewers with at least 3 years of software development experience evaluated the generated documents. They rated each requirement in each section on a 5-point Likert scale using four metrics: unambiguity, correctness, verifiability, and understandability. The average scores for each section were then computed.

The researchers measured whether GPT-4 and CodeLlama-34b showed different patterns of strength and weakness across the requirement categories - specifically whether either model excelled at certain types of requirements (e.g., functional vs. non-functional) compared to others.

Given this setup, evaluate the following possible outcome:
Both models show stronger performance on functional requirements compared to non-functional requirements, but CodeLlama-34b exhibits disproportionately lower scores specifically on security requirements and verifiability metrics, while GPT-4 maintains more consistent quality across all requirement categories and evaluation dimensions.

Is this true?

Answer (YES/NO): NO